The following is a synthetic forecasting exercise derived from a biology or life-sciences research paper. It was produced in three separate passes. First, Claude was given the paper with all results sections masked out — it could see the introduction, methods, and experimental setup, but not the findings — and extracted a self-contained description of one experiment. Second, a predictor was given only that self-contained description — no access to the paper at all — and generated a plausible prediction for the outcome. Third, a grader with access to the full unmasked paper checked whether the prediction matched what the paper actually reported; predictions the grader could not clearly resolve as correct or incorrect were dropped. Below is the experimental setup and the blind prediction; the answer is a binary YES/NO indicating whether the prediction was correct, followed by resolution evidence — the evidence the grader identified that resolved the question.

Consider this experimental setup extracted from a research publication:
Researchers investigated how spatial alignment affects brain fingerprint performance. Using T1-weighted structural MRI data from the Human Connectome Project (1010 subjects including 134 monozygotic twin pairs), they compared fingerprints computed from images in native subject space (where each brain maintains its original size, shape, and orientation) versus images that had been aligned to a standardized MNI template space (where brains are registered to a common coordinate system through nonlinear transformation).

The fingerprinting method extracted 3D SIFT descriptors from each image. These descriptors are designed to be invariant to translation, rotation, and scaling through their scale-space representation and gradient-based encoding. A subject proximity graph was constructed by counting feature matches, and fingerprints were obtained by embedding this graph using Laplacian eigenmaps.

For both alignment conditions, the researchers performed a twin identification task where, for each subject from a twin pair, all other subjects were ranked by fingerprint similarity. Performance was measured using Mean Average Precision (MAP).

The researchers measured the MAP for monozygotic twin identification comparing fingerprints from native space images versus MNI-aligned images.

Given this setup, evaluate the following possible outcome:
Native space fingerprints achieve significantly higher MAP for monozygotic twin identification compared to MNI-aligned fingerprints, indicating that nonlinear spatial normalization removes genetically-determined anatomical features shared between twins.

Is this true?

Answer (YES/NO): NO